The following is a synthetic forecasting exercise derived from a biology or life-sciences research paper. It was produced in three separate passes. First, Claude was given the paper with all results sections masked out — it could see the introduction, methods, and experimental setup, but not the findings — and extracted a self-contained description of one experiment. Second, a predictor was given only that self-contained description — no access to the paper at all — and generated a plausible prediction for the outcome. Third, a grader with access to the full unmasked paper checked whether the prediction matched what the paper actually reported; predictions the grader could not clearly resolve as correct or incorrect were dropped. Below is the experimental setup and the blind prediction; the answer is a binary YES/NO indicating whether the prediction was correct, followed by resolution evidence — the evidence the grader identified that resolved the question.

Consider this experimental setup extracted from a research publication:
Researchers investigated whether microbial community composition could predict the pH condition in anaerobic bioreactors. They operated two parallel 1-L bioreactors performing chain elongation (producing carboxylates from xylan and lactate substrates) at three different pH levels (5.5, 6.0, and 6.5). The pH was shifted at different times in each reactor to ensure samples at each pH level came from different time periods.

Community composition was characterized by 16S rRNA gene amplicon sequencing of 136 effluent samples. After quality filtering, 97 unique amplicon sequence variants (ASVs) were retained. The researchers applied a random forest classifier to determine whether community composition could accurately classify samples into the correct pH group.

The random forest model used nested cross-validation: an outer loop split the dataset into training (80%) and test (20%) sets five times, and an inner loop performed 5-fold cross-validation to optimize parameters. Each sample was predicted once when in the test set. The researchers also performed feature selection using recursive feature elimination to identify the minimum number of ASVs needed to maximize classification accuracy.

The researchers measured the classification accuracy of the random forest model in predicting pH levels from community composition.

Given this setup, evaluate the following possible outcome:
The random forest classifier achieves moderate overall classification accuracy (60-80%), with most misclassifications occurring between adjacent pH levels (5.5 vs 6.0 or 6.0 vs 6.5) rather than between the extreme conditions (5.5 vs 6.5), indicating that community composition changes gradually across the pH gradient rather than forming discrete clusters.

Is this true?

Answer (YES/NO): NO